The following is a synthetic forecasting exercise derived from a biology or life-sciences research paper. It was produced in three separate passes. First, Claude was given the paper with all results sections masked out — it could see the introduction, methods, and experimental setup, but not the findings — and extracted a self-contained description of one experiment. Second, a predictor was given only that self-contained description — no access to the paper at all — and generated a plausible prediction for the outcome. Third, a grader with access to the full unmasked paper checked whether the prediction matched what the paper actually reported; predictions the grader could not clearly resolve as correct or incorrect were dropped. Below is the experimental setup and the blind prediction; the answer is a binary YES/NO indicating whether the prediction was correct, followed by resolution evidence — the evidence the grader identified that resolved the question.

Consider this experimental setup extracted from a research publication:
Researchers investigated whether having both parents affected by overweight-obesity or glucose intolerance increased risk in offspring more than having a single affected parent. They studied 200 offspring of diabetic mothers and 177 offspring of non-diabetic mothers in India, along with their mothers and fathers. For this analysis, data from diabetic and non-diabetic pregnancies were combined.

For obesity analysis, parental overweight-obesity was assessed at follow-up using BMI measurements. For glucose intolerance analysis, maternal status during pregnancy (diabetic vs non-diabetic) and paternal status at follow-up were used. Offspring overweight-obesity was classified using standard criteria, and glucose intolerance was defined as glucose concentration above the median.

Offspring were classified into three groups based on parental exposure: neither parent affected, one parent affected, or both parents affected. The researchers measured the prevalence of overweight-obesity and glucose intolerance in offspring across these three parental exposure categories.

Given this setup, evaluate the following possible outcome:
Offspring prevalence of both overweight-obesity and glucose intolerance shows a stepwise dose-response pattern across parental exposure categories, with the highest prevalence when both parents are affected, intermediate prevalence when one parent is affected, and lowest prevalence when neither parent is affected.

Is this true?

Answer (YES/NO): YES